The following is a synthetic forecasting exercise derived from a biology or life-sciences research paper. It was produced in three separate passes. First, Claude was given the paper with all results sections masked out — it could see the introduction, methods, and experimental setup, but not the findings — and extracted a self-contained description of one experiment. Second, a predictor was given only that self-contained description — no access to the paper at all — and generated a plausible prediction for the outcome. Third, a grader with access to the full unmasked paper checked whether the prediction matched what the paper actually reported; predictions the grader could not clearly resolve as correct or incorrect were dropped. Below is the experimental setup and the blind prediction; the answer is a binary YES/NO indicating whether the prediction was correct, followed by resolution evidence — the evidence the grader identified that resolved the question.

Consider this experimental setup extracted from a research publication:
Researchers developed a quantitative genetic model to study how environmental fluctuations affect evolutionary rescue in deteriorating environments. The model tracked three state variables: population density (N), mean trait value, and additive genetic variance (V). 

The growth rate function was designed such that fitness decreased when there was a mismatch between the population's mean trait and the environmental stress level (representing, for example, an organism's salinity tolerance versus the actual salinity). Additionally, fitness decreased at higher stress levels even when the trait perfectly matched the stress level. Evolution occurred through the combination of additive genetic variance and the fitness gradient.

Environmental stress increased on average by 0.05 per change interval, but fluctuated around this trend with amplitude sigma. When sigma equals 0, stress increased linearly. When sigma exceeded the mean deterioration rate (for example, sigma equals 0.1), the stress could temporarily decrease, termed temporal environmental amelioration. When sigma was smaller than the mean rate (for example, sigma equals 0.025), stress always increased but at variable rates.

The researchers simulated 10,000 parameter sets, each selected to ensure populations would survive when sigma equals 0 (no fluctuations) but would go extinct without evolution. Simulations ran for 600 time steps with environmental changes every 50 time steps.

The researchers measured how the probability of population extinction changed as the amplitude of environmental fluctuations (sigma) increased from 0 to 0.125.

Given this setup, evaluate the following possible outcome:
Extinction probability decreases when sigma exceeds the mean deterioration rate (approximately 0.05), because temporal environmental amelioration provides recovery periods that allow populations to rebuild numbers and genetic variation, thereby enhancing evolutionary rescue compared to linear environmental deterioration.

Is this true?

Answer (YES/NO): NO